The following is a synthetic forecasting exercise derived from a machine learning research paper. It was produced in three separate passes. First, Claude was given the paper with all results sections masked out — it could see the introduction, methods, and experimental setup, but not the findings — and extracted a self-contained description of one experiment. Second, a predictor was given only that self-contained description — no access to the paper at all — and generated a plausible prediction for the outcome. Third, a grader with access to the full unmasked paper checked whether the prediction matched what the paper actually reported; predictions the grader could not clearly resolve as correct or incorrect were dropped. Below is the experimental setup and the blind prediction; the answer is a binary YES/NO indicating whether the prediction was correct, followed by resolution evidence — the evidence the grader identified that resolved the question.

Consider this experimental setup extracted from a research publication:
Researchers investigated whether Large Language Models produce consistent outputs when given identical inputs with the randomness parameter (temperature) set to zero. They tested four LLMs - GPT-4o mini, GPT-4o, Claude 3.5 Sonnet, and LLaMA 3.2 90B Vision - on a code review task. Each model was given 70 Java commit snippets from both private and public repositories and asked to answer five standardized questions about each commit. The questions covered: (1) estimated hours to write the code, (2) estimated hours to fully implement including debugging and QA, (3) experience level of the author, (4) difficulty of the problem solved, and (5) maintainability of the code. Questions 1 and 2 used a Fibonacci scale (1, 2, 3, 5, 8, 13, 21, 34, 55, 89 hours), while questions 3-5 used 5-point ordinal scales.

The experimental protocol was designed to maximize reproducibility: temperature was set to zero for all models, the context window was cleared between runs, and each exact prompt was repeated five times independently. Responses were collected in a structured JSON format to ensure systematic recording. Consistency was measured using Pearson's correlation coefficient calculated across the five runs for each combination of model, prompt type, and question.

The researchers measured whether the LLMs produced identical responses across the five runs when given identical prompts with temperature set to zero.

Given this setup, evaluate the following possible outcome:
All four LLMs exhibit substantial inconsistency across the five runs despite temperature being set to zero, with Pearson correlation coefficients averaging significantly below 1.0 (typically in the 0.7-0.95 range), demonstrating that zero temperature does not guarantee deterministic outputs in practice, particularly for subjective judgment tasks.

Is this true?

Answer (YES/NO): YES